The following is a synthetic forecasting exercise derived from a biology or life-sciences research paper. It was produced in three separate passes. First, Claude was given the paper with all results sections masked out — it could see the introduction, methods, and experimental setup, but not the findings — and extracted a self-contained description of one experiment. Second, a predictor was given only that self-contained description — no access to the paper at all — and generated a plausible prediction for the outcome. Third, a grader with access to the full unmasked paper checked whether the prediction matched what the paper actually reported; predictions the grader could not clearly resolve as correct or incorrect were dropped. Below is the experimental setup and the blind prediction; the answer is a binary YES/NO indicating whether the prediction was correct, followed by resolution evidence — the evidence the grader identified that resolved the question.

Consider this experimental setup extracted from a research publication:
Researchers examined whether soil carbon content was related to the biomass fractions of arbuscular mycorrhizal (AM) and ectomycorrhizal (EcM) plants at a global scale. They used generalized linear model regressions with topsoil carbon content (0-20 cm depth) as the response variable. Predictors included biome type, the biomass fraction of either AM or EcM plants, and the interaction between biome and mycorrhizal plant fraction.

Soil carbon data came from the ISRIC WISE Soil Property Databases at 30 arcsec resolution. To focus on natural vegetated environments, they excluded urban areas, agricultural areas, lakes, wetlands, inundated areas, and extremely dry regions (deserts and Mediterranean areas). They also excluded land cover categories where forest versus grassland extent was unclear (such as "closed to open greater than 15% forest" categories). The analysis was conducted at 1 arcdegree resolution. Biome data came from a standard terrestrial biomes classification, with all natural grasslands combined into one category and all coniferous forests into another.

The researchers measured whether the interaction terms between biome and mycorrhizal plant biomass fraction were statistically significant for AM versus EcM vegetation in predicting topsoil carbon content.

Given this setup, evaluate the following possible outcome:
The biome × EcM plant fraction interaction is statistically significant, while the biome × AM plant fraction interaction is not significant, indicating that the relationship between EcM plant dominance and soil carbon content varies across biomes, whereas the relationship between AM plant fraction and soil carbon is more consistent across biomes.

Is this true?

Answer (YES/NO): NO